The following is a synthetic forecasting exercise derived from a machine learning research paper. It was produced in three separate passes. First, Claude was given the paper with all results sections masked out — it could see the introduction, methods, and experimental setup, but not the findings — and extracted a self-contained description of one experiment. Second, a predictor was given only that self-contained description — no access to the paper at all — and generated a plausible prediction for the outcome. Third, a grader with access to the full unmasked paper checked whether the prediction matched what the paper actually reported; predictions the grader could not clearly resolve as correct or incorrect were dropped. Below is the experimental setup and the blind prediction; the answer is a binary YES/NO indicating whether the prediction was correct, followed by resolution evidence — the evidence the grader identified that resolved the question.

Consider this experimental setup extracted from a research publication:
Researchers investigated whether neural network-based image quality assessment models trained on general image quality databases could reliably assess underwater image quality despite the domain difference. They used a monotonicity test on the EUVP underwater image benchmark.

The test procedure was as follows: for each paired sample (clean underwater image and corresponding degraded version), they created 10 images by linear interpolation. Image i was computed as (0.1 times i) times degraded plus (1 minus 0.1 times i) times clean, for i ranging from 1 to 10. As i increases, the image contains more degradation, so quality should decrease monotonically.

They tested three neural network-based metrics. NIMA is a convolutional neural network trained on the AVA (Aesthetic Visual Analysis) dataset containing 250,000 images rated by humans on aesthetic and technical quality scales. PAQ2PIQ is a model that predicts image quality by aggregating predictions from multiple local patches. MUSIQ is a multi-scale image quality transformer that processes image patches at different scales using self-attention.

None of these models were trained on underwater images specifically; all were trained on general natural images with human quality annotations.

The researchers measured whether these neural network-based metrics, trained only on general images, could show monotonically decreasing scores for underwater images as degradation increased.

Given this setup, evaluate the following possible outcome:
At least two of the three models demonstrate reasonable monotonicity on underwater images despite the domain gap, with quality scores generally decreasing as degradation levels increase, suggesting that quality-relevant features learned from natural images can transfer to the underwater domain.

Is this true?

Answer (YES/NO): YES